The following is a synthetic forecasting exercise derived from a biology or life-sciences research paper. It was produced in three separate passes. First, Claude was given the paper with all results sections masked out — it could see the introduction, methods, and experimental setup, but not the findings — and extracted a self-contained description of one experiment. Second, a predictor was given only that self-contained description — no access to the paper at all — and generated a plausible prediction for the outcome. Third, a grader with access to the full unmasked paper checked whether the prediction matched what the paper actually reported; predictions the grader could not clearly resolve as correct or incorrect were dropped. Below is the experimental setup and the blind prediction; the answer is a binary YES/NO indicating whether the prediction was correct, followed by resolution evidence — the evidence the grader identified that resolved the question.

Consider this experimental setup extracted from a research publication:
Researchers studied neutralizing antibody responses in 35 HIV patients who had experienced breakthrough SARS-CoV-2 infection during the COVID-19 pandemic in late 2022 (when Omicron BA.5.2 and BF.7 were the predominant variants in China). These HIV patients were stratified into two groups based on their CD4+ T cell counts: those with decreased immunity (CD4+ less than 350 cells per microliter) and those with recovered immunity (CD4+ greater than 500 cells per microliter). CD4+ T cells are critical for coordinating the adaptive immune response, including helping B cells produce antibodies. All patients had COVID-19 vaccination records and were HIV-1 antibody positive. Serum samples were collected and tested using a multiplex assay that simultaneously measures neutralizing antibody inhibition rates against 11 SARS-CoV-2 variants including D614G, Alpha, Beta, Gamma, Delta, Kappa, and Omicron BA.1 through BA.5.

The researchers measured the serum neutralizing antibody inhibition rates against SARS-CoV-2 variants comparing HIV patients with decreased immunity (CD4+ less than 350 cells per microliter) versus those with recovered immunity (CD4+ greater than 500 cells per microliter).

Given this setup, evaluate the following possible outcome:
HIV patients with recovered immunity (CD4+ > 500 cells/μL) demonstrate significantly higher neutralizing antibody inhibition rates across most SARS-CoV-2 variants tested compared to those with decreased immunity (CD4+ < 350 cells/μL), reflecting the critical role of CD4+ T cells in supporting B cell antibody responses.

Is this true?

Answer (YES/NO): YES